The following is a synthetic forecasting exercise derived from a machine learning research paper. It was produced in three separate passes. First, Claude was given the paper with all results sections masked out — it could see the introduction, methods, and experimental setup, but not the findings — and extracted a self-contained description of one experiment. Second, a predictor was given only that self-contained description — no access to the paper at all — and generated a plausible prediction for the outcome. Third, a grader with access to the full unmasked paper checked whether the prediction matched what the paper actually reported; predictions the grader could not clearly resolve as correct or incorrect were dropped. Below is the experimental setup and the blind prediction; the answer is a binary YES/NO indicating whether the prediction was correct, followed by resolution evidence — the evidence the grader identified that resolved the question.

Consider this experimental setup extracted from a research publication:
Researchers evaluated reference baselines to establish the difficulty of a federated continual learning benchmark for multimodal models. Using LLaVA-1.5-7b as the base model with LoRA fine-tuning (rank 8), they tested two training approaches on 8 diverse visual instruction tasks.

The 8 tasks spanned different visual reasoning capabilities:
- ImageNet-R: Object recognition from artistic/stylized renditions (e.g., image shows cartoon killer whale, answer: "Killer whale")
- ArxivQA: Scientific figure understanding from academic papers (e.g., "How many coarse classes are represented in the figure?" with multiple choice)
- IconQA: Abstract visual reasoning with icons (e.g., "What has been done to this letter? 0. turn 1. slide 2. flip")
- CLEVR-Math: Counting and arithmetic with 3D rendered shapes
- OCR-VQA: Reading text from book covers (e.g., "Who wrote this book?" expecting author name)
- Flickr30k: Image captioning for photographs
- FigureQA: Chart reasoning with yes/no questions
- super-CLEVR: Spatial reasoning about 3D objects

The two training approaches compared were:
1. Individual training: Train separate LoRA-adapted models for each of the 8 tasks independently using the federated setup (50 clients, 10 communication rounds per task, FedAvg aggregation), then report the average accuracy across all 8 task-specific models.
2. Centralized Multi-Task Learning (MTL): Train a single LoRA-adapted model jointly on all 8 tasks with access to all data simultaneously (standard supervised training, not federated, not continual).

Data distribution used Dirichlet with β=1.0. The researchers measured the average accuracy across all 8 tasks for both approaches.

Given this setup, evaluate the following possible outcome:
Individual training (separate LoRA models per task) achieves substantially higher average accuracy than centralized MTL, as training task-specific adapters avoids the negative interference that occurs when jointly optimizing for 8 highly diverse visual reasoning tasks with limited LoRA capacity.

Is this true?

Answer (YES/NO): NO